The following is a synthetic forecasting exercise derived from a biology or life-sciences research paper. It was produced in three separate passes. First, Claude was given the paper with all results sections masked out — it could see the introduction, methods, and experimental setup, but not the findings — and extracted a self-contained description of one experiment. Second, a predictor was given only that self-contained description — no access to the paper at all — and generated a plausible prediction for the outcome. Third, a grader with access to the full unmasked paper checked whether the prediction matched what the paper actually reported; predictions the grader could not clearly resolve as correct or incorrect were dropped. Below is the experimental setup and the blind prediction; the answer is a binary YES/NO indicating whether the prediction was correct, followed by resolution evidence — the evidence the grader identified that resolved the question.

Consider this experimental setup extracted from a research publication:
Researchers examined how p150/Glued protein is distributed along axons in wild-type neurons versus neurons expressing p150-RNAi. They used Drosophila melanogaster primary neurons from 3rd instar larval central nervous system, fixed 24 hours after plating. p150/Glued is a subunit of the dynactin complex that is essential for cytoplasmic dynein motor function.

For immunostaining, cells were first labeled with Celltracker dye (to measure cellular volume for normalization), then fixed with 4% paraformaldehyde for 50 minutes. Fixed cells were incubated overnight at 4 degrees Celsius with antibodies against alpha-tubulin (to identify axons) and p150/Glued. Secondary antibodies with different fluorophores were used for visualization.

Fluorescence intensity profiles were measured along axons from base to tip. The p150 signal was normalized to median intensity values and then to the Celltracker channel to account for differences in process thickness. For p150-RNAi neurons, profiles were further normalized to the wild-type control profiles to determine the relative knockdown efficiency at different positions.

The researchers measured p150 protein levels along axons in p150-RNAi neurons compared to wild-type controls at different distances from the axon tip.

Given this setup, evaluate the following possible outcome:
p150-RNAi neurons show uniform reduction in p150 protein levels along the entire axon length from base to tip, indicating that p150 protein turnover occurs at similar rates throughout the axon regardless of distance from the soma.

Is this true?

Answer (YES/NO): NO